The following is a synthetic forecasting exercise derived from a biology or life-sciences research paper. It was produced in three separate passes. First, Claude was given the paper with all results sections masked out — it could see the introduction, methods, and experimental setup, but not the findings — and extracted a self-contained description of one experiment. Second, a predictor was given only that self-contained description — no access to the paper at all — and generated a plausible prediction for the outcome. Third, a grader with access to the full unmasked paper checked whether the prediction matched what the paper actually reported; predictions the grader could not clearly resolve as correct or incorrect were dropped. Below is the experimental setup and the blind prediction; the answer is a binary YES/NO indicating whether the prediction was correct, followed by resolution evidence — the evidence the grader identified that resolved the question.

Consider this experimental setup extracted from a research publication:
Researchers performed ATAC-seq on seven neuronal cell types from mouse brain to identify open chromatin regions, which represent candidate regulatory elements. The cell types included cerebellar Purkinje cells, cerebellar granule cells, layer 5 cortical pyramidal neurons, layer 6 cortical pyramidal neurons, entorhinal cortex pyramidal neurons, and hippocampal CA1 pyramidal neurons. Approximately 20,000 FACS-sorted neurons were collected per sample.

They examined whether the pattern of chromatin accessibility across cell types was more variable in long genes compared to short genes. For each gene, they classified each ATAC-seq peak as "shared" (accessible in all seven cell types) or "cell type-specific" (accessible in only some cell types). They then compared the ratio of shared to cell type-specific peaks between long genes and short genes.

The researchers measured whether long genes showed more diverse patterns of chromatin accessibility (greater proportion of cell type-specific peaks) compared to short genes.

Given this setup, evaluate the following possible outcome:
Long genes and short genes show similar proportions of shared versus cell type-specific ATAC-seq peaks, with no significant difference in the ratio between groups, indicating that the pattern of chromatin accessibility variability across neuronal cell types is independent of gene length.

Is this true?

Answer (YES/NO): NO